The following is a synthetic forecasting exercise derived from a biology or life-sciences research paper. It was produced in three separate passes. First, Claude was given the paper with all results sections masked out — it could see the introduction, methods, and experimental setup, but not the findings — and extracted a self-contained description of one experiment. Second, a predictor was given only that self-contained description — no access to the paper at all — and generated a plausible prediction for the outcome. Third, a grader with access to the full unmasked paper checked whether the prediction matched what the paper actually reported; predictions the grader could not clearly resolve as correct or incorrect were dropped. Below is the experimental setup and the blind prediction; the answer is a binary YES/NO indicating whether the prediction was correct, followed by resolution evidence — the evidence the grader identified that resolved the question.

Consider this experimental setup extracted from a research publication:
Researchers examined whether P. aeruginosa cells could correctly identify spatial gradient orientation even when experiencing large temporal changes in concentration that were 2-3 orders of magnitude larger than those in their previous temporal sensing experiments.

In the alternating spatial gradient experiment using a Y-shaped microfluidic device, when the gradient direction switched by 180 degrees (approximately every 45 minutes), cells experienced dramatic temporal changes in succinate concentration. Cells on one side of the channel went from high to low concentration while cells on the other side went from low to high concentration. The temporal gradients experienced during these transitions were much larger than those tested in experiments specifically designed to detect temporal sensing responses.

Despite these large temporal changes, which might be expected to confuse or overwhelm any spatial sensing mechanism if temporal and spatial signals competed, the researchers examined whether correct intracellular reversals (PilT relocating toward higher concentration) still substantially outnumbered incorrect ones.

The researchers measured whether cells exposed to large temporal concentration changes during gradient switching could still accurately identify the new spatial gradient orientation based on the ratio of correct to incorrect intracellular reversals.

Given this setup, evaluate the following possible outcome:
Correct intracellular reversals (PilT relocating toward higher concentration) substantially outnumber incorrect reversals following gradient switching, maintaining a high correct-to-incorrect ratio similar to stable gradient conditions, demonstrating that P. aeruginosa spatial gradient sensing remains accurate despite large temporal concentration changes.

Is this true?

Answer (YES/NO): YES